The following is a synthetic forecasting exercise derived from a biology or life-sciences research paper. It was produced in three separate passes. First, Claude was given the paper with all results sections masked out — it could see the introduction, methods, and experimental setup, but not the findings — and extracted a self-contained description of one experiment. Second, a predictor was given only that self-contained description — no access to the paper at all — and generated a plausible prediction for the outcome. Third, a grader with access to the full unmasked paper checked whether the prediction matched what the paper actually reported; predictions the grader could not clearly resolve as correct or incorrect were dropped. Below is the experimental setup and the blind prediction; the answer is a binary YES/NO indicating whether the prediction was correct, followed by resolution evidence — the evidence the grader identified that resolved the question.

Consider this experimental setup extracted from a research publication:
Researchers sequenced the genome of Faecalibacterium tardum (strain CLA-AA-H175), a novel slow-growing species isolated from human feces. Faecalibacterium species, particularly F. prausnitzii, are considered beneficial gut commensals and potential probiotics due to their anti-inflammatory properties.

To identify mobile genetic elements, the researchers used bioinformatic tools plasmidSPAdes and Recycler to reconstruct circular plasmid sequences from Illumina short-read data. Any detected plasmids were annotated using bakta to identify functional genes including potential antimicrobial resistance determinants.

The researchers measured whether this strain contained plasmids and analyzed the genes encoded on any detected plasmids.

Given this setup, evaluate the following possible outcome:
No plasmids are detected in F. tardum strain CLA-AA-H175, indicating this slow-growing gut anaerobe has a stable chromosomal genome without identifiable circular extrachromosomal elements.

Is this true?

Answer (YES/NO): NO